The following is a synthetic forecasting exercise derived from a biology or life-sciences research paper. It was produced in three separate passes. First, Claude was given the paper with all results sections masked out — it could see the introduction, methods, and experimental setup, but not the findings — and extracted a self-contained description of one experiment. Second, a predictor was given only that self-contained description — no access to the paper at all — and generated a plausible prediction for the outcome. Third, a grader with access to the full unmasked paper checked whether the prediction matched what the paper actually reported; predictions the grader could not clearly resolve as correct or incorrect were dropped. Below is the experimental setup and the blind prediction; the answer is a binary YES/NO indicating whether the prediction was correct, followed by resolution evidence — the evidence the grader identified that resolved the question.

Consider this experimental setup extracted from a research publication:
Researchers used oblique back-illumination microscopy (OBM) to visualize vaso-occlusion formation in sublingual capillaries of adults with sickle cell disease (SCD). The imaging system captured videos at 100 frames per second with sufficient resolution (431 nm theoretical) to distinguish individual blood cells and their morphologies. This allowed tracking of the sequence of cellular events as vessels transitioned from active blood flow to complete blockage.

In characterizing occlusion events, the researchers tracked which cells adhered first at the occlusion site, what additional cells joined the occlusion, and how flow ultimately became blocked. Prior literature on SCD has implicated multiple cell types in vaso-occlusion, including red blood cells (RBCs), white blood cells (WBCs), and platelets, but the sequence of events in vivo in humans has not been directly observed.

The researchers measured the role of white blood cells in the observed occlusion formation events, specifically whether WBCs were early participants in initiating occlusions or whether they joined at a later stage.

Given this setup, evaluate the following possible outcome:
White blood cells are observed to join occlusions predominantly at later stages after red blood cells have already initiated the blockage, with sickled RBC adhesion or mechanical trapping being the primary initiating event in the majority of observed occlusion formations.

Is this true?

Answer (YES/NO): YES